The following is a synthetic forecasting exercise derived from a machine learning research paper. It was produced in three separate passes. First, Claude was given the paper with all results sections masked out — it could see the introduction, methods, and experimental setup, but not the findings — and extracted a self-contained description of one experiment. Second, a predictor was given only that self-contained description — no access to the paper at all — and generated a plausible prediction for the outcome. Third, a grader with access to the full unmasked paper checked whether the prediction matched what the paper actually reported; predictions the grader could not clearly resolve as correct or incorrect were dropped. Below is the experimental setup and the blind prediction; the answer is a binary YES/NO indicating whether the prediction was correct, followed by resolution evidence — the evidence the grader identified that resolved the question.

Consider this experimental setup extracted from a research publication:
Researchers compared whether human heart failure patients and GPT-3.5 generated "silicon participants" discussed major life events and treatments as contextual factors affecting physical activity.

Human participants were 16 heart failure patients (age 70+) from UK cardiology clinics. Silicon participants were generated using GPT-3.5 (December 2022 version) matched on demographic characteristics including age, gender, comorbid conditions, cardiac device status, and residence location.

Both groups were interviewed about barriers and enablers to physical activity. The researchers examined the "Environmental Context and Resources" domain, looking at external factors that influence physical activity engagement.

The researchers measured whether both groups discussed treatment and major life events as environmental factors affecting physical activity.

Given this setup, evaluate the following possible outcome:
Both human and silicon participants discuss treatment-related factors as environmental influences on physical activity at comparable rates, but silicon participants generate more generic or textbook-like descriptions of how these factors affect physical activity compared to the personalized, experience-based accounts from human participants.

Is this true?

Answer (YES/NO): NO